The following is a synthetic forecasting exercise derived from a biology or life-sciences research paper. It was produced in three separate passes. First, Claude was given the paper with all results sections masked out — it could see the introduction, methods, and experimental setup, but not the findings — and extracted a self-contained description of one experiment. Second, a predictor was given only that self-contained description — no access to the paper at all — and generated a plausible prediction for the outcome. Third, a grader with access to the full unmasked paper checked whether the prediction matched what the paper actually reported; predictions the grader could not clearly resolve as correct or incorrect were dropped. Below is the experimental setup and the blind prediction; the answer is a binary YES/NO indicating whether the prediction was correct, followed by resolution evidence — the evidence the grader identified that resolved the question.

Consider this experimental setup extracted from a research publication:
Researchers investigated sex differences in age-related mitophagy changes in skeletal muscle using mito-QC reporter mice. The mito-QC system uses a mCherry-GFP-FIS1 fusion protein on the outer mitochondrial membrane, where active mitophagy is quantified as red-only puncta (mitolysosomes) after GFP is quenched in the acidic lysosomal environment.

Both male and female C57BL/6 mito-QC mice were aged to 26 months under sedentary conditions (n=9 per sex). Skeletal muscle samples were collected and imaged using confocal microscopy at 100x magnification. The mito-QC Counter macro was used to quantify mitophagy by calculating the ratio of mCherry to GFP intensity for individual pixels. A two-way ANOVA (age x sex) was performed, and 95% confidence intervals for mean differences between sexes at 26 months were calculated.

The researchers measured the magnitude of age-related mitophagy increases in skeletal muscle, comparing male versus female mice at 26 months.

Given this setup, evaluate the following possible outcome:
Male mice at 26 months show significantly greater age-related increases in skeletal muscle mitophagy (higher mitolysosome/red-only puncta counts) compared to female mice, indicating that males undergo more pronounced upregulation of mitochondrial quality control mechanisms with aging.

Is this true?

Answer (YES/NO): YES